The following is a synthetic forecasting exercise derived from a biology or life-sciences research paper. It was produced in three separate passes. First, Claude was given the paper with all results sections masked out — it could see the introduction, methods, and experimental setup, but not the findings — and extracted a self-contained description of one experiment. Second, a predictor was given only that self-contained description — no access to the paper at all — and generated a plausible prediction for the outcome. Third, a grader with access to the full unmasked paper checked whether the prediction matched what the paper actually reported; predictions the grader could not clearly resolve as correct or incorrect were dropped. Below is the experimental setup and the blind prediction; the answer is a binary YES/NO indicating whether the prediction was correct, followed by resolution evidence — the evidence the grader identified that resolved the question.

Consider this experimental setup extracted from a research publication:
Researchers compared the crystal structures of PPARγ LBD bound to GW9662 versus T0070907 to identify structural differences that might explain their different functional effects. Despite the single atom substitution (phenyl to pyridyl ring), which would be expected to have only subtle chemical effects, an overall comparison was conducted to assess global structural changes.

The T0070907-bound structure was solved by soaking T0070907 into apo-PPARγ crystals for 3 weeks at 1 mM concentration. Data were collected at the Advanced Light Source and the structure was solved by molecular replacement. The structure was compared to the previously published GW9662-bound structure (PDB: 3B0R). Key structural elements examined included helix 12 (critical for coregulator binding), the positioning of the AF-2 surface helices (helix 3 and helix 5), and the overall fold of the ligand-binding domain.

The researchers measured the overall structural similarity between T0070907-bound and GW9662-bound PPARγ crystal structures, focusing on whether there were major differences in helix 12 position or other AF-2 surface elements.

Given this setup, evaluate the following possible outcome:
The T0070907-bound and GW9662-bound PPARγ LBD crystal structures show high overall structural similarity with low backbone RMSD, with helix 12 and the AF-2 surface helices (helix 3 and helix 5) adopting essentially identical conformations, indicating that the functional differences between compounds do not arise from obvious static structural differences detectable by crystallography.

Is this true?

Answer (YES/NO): YES